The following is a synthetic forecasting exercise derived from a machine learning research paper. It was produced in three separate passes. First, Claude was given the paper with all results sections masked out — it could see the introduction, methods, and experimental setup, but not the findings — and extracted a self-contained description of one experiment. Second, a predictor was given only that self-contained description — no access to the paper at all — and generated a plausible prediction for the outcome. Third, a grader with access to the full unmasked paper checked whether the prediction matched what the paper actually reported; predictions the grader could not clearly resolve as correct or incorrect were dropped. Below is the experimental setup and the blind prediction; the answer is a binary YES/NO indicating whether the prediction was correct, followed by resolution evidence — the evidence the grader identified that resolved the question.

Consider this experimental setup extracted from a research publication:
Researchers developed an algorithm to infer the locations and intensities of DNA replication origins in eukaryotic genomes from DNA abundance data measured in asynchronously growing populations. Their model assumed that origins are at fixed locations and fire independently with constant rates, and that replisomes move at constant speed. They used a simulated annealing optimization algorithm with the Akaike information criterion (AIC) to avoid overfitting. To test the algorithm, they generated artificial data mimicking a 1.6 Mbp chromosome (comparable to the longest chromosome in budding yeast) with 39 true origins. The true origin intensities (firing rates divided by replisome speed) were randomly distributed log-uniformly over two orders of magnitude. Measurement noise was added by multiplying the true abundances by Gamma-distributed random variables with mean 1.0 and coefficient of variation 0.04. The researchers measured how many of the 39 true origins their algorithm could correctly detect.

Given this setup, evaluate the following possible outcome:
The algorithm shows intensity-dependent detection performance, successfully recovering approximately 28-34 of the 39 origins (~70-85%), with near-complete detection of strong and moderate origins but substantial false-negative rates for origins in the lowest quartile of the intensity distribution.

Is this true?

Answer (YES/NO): NO